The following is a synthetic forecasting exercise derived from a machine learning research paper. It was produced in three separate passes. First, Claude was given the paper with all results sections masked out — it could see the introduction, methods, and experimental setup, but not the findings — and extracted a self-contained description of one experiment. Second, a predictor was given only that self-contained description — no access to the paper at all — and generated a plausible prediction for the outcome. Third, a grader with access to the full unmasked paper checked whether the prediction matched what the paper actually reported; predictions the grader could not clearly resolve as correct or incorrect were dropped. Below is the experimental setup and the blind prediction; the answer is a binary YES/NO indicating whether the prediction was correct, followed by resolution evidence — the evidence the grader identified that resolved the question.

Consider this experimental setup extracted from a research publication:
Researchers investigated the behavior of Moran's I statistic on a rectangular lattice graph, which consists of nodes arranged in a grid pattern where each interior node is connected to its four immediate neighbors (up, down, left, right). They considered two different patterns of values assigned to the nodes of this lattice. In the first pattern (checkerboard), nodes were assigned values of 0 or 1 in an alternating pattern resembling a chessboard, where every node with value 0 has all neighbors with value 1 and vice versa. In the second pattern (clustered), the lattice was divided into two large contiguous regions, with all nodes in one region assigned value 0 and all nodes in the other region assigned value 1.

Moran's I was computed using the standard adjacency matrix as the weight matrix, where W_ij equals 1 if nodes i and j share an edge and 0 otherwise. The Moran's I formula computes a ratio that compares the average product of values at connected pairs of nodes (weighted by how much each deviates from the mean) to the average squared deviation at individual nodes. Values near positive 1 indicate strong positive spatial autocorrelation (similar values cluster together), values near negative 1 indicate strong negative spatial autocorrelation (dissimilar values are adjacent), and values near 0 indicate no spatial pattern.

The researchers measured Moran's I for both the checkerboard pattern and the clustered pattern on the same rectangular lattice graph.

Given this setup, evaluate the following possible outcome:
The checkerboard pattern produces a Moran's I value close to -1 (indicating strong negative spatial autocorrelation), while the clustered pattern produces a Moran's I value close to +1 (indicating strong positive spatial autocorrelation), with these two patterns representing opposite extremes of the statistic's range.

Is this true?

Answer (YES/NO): YES